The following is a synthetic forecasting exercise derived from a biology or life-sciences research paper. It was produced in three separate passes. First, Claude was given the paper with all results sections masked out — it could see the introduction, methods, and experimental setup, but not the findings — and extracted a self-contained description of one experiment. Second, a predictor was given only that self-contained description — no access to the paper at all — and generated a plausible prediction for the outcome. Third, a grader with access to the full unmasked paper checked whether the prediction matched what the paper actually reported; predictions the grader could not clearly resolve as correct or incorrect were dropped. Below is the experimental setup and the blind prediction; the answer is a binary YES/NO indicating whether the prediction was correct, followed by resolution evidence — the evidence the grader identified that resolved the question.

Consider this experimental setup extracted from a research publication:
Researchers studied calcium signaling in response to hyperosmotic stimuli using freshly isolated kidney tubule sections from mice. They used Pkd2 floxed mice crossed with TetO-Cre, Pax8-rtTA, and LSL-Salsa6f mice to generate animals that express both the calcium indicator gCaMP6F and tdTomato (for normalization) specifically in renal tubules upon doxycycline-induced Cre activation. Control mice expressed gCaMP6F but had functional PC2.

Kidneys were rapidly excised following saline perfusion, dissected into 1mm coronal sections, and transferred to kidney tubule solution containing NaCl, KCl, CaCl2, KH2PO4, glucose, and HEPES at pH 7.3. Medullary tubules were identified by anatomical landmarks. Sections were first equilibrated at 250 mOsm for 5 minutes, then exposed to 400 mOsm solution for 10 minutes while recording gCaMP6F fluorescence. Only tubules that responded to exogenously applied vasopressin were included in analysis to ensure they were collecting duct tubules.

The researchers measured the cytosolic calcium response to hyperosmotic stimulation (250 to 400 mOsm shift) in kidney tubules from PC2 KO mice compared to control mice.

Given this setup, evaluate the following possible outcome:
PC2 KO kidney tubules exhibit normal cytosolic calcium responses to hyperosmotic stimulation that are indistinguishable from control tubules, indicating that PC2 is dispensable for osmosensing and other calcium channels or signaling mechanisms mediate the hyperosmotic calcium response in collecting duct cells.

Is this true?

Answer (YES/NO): NO